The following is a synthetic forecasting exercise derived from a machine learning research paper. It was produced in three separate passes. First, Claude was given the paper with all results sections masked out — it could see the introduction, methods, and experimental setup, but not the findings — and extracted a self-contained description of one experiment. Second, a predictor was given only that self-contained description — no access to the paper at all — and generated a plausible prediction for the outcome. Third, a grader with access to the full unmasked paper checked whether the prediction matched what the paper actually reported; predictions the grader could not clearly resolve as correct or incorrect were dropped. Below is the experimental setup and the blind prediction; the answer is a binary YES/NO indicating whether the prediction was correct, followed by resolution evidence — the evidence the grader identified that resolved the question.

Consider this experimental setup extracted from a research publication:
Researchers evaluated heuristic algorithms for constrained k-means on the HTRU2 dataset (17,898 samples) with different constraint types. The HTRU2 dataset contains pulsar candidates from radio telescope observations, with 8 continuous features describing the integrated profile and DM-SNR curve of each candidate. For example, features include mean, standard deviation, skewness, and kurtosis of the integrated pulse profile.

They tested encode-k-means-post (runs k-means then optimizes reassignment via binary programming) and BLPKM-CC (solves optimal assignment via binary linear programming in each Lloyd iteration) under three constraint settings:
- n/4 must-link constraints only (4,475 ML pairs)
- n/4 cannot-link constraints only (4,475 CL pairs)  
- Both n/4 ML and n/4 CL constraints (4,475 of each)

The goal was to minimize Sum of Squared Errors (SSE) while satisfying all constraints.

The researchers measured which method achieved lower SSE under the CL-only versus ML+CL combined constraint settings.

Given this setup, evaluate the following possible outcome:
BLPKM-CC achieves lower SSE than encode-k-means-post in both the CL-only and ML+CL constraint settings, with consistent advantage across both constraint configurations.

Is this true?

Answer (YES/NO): YES